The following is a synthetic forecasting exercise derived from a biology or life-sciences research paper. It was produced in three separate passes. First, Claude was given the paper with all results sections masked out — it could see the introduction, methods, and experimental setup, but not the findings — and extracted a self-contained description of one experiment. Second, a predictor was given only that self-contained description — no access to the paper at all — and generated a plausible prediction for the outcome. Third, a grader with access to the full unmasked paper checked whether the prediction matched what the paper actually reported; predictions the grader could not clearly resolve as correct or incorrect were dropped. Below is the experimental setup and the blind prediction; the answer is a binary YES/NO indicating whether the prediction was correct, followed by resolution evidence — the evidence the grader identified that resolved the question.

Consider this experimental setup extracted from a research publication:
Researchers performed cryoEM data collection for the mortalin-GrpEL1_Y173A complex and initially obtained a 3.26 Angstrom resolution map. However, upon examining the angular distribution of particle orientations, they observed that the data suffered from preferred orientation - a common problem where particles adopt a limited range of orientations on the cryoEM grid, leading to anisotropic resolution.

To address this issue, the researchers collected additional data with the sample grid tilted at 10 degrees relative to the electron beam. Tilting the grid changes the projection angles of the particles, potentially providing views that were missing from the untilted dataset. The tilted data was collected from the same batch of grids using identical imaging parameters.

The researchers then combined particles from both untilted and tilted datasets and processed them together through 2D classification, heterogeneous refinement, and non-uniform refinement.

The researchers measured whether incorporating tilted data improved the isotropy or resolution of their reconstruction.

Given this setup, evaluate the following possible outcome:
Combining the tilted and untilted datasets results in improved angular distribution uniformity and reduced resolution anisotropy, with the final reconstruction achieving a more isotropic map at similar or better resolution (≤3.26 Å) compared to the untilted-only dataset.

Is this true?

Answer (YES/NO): NO